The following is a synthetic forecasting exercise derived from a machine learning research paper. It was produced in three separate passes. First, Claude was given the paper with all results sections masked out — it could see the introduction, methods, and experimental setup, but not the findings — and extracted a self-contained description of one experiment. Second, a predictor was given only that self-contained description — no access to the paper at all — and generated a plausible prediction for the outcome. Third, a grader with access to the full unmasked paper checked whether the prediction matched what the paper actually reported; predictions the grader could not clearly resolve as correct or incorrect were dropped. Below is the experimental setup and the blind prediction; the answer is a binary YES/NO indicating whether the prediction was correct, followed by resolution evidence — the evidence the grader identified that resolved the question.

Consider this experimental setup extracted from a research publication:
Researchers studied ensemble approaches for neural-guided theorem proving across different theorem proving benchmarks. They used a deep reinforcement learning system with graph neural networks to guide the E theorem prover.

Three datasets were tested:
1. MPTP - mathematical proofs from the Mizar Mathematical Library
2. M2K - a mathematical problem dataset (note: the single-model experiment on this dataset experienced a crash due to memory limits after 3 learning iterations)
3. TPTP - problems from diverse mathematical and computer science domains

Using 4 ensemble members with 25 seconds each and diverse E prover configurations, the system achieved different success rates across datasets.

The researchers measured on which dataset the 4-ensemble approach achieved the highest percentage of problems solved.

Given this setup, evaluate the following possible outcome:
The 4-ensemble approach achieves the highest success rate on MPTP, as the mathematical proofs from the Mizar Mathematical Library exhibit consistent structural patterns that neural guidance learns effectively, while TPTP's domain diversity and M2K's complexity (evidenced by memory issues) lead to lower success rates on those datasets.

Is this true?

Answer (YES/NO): NO